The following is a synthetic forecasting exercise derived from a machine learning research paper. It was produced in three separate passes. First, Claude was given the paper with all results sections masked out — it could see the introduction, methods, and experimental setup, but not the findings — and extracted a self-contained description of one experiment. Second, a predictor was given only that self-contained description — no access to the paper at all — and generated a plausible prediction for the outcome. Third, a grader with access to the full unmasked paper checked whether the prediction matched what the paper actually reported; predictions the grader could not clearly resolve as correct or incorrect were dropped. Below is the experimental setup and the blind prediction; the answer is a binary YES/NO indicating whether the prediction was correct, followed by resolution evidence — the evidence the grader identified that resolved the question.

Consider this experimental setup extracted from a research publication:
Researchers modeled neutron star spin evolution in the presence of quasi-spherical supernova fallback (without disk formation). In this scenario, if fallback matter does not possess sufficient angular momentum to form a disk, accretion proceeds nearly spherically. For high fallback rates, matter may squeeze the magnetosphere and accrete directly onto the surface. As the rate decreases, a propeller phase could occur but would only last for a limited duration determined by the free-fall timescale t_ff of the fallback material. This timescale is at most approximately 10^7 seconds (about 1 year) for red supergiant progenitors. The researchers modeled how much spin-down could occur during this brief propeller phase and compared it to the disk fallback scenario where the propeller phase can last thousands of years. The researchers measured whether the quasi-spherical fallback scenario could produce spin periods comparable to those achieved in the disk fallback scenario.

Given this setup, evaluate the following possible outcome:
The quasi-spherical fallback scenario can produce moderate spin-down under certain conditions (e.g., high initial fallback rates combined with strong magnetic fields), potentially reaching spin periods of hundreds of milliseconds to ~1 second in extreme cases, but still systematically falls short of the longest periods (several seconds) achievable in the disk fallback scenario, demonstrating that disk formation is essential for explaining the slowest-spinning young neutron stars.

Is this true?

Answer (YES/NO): NO